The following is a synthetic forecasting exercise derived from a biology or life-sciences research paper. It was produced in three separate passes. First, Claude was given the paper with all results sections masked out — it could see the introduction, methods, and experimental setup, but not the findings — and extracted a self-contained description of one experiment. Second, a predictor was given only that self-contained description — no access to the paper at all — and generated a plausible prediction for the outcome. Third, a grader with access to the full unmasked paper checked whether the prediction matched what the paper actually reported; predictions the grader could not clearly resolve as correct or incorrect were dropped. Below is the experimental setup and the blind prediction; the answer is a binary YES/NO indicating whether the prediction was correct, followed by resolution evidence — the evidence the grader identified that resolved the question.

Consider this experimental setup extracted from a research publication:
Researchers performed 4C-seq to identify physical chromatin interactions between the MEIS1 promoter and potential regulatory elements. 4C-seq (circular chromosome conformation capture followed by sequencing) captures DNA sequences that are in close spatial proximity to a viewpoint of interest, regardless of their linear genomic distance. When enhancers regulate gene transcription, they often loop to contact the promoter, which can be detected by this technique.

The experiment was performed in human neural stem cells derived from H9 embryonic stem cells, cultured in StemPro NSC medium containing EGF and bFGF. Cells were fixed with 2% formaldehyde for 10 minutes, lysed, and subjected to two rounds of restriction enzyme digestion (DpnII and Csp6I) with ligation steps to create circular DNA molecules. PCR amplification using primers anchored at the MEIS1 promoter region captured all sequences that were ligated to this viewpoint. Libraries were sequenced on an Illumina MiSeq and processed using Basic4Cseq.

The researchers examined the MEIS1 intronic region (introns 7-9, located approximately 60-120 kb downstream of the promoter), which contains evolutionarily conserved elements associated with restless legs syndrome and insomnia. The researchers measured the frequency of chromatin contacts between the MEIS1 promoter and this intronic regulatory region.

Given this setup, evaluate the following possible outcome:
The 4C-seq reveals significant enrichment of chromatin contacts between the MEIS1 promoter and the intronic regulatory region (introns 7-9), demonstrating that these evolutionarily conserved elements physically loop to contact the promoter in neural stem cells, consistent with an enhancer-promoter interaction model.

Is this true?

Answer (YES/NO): YES